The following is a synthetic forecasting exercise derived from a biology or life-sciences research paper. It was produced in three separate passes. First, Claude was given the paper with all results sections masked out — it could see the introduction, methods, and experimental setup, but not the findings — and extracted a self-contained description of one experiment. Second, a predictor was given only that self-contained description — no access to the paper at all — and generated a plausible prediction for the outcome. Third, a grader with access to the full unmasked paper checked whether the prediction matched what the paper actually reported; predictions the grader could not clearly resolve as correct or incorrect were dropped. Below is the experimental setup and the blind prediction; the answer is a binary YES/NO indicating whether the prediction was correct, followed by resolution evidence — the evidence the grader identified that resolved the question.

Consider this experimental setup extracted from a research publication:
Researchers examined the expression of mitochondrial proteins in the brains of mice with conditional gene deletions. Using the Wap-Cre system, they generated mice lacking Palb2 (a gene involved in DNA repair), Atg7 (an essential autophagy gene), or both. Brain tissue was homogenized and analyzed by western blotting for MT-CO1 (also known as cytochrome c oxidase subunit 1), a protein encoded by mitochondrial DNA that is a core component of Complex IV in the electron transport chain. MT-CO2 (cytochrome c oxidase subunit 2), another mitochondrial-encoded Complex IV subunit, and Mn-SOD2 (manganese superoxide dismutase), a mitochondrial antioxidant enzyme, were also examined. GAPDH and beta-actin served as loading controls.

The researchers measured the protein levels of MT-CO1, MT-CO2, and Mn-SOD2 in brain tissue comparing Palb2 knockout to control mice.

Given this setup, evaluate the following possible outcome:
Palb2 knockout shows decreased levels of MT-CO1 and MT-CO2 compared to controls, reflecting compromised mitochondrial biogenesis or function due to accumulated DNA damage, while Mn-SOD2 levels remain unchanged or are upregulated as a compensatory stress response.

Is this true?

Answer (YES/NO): NO